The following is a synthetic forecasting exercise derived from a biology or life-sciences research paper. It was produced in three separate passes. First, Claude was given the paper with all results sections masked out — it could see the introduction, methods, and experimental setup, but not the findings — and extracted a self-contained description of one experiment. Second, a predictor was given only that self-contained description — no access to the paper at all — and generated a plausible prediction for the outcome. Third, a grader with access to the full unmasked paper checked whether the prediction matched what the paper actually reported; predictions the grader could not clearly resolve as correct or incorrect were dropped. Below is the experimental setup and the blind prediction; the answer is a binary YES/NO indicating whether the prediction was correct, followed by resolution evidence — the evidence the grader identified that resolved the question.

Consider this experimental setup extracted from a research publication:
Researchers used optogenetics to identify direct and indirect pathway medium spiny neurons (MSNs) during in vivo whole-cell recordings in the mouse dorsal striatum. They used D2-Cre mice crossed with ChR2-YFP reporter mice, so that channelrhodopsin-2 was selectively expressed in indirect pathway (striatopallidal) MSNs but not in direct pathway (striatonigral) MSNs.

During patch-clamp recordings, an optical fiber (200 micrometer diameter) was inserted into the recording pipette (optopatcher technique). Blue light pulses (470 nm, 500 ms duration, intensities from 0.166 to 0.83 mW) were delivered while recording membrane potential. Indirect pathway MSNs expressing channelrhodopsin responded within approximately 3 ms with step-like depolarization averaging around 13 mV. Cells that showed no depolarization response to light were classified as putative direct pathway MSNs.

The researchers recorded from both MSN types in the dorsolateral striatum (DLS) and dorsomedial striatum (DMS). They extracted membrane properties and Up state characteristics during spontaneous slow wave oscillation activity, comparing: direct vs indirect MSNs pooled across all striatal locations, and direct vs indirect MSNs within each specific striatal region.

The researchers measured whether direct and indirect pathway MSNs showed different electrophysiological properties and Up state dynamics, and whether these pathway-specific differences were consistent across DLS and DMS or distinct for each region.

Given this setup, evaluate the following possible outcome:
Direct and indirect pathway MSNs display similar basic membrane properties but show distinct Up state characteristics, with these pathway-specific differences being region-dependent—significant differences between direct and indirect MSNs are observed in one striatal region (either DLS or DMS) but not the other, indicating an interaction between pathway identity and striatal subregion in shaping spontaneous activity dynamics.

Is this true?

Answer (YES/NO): YES